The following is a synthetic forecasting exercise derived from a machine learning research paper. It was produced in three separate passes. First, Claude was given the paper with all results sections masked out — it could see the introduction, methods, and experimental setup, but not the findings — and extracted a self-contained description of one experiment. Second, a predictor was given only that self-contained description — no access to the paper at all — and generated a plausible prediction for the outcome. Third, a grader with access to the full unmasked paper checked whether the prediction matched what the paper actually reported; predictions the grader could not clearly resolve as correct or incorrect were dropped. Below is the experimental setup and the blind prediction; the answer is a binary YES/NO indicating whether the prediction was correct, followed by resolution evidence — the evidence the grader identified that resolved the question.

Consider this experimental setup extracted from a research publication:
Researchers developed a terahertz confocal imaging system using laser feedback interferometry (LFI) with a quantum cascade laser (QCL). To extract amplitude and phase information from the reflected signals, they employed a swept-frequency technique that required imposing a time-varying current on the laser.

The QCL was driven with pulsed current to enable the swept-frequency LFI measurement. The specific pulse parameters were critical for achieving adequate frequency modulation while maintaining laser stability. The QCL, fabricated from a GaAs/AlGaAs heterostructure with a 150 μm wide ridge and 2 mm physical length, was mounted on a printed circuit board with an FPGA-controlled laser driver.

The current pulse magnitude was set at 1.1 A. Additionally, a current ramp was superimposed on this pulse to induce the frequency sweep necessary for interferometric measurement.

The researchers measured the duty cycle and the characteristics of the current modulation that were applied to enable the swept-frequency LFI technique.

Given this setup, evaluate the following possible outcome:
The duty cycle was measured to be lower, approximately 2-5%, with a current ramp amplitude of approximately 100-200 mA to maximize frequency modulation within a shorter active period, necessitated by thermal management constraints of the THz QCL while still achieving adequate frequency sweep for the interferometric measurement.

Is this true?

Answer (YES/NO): NO